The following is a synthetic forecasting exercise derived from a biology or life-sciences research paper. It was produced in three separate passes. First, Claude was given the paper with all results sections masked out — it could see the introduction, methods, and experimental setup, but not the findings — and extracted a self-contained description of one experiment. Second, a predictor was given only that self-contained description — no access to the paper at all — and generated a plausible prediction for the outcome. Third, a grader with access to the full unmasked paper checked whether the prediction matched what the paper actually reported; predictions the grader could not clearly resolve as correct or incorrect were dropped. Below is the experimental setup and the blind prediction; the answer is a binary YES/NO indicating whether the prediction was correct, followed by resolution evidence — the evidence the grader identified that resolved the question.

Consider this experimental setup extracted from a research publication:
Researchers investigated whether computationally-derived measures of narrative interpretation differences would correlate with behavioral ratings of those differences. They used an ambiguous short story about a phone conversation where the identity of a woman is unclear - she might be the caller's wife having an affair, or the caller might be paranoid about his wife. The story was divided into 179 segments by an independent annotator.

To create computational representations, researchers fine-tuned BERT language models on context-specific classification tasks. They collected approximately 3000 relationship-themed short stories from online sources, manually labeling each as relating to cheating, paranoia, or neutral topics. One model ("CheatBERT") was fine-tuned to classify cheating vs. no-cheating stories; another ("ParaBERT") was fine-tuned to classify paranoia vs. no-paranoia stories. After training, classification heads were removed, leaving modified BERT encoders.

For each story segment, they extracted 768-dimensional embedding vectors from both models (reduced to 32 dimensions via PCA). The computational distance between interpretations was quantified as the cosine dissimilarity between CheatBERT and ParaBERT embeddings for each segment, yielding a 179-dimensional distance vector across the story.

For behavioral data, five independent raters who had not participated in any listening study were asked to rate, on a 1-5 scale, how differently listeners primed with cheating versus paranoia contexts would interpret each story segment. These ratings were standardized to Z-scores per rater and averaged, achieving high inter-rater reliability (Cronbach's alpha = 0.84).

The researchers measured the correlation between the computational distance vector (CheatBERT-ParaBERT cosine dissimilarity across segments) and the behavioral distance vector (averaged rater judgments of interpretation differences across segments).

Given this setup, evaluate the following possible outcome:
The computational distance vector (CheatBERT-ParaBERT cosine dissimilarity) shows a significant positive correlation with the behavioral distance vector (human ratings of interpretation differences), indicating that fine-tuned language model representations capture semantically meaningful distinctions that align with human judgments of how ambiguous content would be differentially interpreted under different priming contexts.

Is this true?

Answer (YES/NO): YES